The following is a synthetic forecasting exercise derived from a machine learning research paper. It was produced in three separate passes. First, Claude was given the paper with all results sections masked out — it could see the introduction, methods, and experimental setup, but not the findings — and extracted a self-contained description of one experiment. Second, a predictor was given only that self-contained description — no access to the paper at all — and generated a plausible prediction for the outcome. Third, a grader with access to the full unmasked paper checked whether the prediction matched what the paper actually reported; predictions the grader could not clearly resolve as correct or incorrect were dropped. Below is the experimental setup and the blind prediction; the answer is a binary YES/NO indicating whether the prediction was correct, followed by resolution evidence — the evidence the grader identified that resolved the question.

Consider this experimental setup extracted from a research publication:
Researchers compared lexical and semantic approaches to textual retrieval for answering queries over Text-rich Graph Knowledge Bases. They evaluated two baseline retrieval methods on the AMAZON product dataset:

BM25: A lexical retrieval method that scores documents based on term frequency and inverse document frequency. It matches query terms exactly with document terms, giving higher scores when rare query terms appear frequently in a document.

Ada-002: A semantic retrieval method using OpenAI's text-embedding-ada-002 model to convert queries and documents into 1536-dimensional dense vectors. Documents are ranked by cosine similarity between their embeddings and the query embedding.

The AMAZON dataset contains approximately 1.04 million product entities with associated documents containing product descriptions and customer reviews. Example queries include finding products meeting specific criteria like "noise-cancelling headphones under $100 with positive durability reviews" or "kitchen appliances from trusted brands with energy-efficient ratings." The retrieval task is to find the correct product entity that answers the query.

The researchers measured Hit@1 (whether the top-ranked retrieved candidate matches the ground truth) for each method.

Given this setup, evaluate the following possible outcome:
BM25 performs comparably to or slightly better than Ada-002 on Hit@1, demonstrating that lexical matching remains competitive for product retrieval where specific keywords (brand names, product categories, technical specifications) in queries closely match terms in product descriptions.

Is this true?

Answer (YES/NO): NO